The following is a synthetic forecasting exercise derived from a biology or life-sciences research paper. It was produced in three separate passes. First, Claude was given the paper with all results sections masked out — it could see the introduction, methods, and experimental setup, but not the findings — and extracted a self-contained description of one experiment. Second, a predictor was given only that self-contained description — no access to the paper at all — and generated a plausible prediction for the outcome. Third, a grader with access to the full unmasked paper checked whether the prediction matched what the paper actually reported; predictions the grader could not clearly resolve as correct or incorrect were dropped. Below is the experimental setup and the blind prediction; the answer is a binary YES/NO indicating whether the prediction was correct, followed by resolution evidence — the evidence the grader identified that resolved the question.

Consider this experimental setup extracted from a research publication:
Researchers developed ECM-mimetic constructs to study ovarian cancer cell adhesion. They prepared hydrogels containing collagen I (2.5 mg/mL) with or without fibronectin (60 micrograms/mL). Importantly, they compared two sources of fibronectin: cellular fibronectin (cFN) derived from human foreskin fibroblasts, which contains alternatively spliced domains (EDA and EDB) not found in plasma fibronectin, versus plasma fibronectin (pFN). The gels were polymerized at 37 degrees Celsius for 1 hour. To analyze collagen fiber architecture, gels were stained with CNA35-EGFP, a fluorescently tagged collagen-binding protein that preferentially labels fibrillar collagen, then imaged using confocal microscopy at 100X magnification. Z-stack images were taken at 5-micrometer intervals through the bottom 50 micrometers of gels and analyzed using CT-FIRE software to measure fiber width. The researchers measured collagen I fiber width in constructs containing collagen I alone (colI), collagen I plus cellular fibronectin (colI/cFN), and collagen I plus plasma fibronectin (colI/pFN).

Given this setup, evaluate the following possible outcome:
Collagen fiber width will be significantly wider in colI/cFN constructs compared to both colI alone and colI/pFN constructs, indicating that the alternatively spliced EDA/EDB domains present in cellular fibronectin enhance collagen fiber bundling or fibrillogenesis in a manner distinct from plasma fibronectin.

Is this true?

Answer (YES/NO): NO